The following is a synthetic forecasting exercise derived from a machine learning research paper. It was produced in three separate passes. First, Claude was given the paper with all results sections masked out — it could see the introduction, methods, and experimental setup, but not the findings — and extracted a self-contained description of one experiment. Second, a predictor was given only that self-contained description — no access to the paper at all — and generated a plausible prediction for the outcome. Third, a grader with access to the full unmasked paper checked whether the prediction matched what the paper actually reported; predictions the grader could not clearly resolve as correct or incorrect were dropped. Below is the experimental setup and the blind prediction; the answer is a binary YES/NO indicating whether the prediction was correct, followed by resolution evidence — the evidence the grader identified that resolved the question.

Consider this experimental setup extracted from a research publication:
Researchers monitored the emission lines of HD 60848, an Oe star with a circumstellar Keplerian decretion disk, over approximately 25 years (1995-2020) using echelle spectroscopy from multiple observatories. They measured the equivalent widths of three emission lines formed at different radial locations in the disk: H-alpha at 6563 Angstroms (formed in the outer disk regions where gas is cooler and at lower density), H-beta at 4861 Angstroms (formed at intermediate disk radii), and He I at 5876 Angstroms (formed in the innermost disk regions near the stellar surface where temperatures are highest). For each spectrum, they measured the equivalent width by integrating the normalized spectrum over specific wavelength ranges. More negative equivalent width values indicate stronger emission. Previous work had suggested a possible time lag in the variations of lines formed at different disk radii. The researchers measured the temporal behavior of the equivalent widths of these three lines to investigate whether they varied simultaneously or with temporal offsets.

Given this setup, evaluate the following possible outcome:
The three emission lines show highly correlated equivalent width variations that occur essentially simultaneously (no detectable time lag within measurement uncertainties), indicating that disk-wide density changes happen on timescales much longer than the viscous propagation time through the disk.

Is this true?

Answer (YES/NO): NO